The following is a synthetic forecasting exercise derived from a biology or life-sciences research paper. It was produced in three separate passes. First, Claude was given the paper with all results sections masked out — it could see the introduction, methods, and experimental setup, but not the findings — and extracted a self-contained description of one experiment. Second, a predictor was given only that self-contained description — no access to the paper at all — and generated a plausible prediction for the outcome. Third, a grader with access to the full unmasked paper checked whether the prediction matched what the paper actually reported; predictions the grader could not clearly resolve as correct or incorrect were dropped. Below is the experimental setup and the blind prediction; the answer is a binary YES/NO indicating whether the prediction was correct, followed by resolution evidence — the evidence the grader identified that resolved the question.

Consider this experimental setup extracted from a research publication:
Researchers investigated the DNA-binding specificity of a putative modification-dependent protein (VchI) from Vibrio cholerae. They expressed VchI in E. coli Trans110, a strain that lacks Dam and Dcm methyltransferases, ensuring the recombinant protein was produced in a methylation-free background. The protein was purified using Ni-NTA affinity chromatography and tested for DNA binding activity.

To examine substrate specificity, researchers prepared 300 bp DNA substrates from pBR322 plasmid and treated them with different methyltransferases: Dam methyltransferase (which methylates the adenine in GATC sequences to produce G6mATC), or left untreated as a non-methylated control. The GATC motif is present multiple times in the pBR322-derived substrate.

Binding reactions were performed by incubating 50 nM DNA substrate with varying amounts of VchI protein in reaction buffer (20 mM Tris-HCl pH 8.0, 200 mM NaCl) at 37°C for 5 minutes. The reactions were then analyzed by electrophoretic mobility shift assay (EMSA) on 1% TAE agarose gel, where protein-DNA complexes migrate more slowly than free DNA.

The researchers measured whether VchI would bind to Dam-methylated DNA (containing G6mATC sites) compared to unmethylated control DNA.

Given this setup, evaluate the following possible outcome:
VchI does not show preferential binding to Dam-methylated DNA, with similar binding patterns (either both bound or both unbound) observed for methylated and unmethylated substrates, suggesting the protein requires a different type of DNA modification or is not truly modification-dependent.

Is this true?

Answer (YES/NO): YES